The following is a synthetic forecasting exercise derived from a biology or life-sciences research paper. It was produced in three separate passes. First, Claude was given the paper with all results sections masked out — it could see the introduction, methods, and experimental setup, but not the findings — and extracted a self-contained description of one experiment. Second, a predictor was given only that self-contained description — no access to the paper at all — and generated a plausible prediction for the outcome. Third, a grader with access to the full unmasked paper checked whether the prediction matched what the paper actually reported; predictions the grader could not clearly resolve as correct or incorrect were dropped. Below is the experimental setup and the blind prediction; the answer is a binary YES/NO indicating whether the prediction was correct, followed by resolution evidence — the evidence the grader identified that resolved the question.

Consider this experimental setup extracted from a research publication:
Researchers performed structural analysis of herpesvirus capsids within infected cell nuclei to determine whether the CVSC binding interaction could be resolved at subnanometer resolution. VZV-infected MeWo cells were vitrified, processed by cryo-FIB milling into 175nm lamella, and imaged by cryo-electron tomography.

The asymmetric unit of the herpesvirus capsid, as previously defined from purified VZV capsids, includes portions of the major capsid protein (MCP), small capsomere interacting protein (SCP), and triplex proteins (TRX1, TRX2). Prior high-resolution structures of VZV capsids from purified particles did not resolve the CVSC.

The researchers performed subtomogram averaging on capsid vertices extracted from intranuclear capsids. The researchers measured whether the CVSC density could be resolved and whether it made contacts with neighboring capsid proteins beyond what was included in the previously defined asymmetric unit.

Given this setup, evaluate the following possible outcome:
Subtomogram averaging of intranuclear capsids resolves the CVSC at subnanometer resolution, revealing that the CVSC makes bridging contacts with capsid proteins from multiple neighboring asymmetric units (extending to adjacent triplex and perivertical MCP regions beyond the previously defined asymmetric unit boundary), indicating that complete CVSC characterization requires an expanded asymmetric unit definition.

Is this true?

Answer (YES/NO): YES